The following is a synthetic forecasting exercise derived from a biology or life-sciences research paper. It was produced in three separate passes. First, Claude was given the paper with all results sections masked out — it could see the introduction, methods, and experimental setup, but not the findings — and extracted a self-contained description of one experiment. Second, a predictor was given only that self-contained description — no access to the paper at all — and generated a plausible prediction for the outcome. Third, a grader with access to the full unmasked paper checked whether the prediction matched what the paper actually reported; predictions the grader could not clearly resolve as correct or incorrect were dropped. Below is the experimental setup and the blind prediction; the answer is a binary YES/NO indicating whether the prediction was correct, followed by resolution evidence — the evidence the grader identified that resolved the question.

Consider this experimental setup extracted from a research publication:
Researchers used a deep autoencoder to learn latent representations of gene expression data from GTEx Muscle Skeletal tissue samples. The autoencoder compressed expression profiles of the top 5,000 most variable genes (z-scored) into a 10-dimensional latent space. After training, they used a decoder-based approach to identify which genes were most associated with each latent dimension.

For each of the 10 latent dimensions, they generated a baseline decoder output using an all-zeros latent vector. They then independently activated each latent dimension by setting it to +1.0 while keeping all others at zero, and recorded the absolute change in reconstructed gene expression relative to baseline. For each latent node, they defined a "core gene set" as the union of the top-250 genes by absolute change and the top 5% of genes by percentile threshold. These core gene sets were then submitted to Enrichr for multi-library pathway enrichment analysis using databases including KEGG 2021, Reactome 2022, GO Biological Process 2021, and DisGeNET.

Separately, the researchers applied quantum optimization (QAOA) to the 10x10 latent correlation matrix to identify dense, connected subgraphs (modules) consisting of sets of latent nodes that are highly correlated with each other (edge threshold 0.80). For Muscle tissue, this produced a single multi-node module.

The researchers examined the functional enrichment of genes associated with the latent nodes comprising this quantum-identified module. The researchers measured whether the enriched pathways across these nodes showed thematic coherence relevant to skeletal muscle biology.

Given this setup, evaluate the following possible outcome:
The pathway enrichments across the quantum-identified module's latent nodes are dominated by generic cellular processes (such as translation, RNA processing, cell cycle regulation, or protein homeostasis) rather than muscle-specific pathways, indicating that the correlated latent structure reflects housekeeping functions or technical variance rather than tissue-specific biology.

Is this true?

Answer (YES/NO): NO